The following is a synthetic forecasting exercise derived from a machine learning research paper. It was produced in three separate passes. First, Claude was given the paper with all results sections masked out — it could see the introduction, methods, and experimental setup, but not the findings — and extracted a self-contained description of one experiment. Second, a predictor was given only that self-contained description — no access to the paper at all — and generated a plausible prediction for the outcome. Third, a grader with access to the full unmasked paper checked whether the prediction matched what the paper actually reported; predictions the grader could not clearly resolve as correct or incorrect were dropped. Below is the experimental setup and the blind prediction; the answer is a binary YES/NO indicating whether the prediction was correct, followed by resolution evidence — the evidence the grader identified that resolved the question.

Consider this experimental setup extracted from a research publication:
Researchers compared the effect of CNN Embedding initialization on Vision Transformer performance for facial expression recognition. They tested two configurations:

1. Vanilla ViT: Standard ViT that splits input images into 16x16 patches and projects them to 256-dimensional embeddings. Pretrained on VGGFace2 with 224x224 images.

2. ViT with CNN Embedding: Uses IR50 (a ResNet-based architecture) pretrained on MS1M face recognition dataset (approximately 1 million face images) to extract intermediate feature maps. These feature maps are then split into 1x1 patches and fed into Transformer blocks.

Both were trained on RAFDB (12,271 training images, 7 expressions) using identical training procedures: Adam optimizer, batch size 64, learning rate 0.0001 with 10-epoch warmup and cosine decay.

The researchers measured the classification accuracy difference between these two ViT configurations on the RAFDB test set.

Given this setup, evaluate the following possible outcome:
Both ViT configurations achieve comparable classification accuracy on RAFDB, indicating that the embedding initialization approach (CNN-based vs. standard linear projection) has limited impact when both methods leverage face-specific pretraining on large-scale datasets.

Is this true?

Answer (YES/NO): NO